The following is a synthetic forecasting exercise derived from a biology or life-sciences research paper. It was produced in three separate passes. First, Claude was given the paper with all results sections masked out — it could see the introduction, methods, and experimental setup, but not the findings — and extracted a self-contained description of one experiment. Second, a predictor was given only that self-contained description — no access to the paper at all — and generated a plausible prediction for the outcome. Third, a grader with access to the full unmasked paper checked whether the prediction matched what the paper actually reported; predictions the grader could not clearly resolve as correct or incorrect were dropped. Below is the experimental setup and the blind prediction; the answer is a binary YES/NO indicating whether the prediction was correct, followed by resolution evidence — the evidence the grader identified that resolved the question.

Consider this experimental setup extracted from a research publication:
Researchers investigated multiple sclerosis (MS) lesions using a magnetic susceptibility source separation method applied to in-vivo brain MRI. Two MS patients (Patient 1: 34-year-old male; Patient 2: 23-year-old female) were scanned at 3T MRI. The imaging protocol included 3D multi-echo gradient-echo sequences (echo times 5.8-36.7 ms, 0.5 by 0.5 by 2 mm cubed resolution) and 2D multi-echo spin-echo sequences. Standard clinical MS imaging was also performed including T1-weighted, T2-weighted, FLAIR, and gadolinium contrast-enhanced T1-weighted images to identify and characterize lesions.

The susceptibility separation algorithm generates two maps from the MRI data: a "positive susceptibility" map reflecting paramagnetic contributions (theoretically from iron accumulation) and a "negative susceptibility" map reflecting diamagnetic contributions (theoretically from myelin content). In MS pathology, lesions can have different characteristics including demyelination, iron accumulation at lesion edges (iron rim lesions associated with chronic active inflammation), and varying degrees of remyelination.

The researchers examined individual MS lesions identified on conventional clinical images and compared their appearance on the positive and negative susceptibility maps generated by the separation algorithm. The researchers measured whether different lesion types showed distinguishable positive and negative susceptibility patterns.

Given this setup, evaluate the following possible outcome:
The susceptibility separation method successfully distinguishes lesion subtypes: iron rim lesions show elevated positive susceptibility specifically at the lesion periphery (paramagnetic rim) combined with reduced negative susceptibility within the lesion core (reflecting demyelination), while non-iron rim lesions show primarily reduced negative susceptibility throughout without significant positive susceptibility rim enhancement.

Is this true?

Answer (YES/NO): NO